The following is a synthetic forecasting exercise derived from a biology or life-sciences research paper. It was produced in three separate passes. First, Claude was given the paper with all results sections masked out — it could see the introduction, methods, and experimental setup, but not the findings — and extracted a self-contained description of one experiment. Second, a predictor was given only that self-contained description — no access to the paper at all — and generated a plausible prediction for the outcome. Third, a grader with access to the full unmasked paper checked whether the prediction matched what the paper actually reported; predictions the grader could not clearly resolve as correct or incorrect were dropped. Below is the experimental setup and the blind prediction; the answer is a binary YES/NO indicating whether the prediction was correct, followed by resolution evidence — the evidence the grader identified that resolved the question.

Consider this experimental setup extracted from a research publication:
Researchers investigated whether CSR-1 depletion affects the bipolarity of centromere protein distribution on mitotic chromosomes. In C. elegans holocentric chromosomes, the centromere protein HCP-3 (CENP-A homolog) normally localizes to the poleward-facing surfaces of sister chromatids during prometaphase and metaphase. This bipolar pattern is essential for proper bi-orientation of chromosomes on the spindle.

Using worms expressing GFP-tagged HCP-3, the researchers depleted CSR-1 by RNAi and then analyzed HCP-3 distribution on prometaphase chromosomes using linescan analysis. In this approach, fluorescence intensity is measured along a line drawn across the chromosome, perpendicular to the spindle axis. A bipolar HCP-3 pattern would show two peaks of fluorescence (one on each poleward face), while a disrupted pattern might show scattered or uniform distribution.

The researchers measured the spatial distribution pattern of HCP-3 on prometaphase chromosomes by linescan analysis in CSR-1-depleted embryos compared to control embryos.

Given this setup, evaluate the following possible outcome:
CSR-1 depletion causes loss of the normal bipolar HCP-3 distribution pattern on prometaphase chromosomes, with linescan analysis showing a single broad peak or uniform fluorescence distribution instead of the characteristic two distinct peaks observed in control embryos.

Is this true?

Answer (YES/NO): NO